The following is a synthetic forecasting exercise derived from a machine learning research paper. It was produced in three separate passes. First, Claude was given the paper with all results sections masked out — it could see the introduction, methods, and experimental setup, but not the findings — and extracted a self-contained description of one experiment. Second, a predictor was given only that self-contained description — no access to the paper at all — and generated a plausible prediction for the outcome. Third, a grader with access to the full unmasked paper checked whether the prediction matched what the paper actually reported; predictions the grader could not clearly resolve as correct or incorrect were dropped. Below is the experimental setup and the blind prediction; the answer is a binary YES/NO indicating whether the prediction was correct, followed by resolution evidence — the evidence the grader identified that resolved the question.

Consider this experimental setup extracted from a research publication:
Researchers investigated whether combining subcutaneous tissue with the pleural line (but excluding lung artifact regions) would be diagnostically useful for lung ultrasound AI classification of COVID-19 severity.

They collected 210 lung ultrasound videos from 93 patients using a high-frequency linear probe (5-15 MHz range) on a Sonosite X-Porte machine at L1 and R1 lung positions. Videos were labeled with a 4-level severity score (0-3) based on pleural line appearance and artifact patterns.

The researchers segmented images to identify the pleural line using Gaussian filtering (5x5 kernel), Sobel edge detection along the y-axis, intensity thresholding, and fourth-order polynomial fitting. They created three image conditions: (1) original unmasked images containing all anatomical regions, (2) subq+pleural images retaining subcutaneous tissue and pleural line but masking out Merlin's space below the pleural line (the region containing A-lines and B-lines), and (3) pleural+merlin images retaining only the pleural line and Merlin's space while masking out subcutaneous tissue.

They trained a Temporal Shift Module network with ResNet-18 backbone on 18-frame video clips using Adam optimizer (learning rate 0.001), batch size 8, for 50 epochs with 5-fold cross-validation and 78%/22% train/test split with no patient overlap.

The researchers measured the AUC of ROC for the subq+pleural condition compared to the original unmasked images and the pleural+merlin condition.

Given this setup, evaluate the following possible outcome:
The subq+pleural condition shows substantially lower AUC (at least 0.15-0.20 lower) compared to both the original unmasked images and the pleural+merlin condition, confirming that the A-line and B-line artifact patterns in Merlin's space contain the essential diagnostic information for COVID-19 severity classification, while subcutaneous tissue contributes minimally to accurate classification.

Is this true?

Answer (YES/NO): NO